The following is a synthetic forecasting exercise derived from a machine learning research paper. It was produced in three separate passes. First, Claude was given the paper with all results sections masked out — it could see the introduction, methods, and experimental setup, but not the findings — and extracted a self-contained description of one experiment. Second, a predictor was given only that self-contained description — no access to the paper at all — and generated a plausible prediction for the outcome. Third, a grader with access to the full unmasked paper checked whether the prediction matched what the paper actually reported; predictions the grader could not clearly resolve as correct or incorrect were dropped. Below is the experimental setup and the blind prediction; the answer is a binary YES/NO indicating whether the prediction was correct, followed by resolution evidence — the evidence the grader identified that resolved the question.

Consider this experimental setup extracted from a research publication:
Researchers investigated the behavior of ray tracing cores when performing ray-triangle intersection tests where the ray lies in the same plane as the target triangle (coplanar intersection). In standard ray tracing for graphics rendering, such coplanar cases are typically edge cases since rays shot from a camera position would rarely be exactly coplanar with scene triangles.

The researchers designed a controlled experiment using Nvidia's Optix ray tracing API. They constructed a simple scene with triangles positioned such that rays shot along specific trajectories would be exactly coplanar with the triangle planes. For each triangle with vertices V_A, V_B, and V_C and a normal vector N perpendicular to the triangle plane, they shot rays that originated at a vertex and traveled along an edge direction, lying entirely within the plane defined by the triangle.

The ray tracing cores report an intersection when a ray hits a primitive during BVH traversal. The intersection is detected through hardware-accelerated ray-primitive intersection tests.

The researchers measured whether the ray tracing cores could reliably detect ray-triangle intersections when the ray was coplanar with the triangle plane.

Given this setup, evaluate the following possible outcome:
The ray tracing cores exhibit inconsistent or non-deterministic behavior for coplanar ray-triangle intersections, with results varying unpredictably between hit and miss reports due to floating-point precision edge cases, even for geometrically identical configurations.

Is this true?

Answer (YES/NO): NO